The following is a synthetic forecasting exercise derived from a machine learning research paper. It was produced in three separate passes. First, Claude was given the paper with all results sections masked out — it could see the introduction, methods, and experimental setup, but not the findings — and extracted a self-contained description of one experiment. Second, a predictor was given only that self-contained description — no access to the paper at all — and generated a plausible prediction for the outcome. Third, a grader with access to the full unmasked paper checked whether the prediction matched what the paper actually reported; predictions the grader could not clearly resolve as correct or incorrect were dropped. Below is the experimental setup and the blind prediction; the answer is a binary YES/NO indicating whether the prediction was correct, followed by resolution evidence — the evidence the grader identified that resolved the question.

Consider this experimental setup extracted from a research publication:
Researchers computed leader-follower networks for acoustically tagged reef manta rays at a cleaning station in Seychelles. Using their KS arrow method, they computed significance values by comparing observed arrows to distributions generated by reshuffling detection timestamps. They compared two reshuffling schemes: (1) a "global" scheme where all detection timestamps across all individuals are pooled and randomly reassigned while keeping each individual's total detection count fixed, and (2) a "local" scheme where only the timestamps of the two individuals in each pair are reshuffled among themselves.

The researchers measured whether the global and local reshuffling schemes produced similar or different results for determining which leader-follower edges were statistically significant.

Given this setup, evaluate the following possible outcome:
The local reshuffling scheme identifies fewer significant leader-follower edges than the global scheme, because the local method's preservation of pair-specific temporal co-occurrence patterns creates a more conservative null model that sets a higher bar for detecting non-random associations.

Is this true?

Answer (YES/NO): NO